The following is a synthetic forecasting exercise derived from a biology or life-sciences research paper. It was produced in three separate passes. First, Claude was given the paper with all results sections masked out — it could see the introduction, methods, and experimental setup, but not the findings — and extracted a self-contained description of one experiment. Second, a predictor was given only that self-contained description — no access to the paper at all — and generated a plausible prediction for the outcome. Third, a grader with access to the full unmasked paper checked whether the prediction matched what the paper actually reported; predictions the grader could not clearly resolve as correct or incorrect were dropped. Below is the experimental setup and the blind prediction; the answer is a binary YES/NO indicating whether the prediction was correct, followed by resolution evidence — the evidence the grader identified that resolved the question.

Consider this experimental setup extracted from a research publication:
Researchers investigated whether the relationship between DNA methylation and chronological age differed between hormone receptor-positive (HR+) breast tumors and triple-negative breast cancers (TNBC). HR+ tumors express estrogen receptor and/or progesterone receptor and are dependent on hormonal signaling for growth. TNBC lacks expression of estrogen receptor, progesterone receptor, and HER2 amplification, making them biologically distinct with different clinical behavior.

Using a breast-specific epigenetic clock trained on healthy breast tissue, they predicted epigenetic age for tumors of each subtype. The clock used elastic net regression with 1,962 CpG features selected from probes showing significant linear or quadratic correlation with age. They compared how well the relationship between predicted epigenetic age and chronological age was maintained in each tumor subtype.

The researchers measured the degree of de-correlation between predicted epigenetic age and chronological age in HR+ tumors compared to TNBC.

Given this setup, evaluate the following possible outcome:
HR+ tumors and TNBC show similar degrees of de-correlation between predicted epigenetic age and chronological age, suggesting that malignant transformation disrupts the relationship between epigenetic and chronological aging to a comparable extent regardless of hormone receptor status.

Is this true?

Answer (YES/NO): NO